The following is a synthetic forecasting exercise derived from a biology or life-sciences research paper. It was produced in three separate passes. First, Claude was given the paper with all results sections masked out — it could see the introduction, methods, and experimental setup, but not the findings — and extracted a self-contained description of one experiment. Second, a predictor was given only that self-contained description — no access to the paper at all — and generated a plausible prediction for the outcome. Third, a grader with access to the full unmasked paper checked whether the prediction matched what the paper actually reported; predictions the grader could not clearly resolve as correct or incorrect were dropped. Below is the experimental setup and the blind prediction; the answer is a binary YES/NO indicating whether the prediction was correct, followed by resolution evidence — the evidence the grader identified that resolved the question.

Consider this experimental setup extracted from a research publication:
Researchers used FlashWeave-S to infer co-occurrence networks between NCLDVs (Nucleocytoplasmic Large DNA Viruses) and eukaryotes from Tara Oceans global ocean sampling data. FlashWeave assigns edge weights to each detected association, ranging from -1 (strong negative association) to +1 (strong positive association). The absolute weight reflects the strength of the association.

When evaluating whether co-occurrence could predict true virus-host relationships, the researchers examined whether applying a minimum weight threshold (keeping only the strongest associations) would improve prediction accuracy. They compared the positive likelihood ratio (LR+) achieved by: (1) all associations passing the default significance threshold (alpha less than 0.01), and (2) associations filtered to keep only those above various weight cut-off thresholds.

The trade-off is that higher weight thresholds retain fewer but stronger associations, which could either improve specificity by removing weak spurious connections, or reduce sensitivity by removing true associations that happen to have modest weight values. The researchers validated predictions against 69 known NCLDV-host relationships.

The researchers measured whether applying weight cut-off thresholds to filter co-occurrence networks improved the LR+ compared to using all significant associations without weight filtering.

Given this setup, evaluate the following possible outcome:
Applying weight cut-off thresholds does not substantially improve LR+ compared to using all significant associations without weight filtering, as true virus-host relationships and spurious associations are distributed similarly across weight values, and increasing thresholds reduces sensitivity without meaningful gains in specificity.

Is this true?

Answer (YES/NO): NO